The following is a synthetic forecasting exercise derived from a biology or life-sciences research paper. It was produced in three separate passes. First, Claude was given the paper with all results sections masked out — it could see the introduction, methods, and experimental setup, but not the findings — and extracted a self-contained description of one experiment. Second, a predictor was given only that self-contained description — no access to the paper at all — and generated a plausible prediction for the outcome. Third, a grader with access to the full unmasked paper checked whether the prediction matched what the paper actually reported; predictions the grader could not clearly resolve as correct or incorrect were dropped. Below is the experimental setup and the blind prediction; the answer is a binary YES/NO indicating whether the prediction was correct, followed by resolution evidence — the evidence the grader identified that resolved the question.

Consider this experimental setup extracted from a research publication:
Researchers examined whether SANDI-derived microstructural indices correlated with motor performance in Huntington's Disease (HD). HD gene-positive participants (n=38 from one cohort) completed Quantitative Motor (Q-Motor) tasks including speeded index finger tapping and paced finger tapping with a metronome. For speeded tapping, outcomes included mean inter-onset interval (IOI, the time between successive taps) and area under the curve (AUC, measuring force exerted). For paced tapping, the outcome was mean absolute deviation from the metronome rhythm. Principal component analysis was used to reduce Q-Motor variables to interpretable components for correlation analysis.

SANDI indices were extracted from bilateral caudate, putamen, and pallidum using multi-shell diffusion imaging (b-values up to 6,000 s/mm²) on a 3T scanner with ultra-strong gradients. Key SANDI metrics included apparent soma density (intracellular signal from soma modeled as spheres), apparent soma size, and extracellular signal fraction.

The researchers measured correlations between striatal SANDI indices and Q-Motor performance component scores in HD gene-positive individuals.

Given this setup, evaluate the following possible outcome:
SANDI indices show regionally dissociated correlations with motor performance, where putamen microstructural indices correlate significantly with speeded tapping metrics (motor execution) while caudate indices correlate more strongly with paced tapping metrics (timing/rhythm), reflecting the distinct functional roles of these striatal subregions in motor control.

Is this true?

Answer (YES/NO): NO